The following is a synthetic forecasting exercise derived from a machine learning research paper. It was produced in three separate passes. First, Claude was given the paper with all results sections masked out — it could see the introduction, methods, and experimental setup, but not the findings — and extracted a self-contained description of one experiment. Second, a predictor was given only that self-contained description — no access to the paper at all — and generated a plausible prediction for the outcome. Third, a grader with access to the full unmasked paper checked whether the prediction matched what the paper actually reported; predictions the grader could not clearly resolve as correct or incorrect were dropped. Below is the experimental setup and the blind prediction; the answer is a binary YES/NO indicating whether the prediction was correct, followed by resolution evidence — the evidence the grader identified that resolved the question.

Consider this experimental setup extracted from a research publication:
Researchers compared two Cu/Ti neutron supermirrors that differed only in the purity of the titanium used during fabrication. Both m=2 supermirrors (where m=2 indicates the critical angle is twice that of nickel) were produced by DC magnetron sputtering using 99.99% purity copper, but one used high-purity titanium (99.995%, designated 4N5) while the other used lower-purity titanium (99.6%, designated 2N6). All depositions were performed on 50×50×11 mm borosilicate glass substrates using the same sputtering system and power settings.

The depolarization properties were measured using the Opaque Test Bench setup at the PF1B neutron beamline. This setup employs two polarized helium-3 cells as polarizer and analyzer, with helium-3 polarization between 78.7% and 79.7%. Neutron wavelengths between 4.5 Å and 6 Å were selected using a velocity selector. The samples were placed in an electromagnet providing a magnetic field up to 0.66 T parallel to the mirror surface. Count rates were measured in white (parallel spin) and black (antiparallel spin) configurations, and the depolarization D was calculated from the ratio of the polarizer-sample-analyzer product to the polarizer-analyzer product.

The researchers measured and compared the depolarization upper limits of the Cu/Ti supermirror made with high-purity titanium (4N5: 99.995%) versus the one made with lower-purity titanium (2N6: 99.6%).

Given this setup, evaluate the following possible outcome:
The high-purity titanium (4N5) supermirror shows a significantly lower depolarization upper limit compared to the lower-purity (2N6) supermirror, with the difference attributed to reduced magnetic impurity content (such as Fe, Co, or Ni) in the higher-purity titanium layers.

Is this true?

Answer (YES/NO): NO